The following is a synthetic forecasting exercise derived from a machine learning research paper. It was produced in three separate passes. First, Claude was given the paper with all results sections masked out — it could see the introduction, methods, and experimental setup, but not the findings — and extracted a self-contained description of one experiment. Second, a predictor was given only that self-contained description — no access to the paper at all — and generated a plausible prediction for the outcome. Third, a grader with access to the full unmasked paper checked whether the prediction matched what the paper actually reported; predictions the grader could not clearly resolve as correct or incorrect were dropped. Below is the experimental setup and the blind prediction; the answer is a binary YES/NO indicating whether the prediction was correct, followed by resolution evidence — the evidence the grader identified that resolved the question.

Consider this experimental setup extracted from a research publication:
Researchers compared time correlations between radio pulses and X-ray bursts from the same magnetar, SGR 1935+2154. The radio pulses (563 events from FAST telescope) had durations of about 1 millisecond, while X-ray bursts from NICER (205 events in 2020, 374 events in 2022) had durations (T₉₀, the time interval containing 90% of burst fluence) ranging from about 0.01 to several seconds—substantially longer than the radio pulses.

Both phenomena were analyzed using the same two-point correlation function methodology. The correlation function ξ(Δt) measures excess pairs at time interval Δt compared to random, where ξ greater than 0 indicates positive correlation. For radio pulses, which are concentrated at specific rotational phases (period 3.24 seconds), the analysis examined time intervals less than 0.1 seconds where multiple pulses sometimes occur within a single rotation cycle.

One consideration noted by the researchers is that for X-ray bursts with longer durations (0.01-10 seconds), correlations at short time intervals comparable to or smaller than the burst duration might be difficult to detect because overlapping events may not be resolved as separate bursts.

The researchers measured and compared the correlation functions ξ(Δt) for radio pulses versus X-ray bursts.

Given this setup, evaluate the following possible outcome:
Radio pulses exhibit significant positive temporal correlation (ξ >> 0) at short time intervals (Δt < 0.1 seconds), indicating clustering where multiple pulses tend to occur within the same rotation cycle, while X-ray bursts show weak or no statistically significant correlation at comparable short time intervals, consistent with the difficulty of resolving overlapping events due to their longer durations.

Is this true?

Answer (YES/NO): NO